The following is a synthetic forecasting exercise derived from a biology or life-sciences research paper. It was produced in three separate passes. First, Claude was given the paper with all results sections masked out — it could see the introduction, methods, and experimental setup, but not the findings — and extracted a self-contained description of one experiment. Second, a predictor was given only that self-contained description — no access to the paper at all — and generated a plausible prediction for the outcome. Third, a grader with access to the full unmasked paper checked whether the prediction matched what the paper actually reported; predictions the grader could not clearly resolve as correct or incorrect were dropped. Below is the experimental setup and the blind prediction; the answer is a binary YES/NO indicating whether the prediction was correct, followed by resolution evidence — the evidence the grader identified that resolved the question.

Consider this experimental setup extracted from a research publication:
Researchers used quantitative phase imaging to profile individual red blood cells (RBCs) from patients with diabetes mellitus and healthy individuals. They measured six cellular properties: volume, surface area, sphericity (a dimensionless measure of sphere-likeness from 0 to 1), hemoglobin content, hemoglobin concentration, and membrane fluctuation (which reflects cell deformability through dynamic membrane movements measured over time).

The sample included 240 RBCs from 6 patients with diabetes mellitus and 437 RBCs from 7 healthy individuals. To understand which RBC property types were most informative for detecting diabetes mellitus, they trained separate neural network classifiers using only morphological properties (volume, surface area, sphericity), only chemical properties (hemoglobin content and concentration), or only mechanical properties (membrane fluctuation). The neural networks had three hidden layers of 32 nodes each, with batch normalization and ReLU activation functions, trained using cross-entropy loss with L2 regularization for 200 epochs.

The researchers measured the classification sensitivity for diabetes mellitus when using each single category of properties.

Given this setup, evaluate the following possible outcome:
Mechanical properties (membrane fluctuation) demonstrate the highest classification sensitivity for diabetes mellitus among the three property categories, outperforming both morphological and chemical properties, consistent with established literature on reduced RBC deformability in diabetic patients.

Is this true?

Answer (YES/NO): YES